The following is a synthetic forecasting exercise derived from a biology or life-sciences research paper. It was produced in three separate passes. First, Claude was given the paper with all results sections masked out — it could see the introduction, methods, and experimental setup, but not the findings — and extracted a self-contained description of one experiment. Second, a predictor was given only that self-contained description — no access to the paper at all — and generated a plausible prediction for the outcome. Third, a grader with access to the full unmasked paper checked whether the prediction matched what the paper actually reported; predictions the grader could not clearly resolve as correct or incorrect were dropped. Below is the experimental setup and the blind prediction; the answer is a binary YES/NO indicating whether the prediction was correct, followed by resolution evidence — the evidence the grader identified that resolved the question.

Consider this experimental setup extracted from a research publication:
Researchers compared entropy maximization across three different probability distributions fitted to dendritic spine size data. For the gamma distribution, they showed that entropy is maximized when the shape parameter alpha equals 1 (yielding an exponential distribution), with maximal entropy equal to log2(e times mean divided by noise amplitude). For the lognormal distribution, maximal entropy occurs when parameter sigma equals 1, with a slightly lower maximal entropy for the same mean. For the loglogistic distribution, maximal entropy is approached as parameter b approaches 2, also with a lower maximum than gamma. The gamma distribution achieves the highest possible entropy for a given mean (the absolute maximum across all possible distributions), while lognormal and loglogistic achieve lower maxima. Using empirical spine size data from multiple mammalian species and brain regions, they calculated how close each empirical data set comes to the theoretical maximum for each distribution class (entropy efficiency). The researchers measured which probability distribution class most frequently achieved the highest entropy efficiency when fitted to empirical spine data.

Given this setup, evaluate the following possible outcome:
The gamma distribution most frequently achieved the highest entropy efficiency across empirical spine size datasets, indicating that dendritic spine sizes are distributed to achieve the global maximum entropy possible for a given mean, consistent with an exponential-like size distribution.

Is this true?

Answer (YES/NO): NO